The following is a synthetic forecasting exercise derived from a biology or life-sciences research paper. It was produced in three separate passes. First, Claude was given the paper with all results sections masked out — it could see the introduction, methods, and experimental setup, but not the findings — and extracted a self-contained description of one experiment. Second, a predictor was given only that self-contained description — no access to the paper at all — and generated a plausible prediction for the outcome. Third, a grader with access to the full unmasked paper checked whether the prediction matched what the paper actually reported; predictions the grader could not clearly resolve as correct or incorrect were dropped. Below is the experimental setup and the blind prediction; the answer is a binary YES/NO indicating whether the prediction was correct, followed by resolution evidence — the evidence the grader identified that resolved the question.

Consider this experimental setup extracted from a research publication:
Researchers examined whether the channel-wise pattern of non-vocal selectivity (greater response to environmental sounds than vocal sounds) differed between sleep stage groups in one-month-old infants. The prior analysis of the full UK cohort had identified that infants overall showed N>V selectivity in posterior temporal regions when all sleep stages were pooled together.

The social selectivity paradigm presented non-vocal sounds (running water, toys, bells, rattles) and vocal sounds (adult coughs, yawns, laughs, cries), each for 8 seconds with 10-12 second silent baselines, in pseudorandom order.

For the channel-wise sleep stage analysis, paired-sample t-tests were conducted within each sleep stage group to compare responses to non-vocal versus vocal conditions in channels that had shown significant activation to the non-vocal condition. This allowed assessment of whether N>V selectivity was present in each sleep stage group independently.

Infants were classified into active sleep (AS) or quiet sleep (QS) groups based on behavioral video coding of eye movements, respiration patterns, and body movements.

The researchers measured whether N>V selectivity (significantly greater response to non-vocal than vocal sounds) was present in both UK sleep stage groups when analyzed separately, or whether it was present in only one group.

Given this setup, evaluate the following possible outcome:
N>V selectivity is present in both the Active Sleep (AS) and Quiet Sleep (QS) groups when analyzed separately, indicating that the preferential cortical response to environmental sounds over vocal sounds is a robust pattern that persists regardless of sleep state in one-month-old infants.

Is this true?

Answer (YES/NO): YES